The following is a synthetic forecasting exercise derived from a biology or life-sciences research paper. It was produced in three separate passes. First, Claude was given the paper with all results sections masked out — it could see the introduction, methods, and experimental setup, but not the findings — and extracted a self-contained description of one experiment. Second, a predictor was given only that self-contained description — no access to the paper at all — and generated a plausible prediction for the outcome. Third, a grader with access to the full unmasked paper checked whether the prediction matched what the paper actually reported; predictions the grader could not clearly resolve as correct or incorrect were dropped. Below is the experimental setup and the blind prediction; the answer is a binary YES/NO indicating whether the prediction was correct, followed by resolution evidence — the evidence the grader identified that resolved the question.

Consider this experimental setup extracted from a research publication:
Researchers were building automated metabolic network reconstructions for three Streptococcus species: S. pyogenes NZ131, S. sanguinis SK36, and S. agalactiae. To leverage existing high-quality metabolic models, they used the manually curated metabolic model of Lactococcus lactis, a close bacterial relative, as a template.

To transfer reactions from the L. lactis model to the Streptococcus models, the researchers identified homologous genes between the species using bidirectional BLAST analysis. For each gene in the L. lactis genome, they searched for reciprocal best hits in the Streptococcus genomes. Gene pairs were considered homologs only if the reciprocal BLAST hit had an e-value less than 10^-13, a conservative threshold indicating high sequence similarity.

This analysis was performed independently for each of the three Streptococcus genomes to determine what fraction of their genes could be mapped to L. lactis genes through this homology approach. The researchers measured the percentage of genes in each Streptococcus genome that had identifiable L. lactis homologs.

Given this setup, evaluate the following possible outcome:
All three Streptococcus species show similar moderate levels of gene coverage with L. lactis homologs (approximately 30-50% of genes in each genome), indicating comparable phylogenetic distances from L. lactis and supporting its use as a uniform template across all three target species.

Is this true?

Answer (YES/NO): NO